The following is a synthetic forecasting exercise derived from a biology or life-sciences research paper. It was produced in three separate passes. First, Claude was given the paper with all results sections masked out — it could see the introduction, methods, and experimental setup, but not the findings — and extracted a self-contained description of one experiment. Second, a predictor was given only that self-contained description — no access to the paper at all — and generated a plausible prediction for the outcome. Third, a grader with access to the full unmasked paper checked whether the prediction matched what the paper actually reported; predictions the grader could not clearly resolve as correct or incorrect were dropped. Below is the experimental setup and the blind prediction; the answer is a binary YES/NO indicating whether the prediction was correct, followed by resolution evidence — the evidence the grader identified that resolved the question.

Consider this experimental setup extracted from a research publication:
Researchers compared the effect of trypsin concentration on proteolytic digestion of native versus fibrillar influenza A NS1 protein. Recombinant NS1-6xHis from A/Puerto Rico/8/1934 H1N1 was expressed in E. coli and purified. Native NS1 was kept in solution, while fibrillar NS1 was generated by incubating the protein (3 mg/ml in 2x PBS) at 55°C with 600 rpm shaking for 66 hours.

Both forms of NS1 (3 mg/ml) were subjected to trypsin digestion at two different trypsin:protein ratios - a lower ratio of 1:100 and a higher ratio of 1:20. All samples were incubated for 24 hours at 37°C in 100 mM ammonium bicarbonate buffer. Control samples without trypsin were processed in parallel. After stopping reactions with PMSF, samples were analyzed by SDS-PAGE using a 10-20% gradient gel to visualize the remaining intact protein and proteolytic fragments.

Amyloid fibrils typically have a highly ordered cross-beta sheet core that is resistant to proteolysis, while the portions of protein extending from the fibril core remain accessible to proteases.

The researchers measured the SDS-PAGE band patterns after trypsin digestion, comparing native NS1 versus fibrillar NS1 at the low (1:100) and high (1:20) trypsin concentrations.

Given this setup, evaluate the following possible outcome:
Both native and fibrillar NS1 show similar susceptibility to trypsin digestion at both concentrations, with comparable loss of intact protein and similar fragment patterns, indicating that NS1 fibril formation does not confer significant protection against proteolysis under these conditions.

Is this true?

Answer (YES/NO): NO